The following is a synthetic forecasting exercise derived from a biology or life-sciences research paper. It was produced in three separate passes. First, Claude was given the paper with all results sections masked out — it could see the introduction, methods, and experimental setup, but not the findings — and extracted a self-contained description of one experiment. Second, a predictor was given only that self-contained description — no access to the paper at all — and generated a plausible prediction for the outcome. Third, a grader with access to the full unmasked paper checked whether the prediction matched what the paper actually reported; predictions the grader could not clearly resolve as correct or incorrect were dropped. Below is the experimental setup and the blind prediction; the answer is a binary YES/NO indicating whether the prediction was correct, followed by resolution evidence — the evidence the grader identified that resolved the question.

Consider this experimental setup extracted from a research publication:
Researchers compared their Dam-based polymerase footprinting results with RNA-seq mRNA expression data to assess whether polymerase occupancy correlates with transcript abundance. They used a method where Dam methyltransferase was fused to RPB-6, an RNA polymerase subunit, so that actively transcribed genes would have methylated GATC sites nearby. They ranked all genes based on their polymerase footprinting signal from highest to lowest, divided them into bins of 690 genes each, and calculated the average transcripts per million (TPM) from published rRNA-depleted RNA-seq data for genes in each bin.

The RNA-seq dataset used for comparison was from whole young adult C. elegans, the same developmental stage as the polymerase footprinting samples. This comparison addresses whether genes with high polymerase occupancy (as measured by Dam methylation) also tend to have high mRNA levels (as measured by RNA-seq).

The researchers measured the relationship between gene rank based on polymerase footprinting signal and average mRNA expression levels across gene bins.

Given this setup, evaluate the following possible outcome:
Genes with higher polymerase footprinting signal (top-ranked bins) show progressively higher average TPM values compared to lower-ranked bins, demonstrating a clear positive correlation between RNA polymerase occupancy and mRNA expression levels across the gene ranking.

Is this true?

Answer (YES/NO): YES